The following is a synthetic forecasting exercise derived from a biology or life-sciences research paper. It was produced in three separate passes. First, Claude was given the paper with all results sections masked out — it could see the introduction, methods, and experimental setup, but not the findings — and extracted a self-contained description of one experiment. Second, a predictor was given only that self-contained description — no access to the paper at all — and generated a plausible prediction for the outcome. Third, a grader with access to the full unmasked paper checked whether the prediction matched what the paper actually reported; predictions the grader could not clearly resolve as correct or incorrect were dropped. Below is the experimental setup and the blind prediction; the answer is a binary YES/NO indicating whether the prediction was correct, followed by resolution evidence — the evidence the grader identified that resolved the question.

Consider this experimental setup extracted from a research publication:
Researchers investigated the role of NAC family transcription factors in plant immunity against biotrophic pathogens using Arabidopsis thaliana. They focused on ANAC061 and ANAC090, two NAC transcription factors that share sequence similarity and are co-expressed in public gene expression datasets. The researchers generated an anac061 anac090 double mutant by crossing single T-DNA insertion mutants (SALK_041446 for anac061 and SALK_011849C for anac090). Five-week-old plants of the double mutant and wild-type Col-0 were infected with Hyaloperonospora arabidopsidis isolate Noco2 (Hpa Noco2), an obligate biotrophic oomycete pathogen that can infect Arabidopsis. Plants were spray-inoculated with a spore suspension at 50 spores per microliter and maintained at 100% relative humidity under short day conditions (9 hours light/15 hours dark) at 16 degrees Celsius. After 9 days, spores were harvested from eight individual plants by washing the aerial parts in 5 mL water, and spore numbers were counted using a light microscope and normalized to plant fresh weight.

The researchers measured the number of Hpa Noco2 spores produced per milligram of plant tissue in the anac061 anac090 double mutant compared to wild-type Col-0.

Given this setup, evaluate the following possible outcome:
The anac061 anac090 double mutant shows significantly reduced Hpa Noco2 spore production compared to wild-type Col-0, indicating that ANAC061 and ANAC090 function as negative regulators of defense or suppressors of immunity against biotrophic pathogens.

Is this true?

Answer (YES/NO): YES